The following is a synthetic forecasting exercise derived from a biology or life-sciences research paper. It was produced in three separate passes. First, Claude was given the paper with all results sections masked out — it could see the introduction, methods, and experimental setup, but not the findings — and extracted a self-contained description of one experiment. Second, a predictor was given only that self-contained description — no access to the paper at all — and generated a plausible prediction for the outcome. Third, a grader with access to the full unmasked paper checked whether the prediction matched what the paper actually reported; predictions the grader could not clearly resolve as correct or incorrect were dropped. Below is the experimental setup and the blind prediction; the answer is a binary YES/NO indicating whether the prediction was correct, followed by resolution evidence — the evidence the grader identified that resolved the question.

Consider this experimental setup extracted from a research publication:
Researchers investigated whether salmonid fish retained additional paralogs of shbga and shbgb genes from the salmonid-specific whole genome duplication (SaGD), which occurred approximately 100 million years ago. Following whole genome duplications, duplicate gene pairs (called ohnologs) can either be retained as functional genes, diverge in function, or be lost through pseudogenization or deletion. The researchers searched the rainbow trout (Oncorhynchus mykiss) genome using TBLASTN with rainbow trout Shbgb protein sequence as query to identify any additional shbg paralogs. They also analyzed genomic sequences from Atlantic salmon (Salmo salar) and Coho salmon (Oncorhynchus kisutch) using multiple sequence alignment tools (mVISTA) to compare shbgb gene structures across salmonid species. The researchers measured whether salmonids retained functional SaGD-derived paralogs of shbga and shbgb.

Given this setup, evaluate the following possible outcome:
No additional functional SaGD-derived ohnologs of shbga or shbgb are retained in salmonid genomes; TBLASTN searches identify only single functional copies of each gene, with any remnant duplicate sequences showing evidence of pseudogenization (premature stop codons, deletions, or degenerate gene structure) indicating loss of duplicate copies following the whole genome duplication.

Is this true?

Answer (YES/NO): YES